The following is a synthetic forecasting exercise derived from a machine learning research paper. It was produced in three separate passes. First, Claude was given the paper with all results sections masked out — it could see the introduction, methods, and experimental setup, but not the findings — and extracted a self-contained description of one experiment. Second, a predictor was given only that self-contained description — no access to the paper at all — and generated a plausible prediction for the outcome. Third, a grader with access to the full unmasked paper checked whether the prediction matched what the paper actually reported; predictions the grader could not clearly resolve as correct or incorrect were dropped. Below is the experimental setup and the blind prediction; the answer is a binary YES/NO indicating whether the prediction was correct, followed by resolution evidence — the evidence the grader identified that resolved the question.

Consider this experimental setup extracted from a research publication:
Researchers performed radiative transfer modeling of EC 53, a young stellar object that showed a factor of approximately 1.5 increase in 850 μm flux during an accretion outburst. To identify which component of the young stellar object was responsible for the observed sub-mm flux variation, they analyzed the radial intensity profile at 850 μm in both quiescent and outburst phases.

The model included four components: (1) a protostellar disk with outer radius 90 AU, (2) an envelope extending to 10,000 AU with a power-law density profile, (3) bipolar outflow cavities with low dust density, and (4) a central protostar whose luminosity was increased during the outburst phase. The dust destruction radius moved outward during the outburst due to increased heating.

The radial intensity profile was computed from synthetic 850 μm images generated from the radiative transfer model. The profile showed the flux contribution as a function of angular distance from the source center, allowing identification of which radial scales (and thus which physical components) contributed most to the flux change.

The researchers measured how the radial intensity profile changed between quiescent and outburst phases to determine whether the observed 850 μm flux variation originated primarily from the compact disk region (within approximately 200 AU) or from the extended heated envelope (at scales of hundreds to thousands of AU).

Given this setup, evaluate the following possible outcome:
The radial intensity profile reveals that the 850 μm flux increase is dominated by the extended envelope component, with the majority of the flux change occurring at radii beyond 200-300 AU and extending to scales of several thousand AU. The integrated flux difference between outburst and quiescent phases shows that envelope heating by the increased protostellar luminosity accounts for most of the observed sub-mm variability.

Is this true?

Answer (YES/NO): YES